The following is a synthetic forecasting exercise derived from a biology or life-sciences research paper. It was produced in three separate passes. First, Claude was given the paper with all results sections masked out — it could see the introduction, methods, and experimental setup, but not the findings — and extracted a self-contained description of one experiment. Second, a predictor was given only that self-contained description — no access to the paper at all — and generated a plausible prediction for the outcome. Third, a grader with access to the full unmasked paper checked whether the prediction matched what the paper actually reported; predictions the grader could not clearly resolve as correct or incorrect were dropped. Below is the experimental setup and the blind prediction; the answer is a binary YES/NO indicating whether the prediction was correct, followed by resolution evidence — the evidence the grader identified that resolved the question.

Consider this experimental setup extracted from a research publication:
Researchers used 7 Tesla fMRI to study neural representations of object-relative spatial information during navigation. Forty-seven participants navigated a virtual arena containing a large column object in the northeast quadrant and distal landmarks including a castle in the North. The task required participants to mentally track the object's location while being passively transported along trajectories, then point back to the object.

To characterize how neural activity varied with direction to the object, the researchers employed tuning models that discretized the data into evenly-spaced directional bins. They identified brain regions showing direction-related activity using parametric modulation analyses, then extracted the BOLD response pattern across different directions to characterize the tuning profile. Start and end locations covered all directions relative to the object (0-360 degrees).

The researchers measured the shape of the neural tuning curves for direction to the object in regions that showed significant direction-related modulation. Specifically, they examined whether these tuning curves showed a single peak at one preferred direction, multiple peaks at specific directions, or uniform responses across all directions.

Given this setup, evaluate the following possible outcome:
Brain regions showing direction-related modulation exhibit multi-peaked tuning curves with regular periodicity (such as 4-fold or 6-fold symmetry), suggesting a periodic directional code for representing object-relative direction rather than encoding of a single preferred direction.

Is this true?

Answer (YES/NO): YES